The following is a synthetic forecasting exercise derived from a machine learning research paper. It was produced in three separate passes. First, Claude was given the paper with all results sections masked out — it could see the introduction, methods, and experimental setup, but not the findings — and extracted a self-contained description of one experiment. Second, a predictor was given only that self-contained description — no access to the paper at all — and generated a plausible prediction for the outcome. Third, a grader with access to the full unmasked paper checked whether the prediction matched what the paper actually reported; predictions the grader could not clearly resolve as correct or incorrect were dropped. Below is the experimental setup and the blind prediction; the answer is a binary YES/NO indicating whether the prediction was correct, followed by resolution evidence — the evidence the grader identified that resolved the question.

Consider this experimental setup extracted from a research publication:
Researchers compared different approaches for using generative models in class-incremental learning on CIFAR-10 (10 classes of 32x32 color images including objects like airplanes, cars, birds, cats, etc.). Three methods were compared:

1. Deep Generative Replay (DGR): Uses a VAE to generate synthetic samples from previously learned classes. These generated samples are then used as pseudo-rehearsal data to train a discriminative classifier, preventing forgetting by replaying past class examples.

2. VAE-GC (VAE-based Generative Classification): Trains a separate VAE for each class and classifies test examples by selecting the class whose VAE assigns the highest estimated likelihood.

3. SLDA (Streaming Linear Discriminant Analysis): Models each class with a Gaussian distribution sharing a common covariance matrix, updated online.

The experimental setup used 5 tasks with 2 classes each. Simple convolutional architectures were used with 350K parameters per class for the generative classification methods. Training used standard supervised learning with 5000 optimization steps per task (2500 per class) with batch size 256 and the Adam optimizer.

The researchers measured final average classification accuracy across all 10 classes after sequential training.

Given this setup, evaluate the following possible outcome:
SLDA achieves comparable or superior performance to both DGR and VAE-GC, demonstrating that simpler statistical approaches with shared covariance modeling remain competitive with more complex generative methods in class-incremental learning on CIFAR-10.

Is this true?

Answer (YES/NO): NO